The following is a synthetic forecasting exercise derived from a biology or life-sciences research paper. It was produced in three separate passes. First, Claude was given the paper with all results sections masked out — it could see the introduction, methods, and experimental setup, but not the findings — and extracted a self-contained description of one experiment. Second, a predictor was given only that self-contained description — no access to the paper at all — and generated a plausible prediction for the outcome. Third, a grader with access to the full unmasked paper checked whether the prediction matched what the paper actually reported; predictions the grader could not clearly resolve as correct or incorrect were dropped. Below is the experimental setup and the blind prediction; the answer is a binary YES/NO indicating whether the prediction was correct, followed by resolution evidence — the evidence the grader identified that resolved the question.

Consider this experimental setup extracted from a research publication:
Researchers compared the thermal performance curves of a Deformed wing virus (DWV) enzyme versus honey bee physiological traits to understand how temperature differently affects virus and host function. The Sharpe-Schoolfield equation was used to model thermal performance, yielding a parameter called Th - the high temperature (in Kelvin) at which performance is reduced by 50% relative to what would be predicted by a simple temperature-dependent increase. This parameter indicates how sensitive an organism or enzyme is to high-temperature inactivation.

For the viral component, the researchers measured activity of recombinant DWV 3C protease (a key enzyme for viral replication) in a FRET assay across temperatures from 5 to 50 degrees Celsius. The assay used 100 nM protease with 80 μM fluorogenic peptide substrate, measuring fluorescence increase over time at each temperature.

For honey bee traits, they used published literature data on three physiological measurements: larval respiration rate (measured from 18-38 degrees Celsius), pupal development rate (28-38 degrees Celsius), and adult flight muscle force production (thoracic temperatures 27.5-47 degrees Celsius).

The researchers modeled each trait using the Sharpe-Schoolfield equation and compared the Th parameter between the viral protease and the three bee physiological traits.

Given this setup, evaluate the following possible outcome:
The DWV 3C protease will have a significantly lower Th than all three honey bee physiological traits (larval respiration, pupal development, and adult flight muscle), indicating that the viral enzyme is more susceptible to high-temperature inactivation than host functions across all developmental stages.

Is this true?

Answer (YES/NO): YES